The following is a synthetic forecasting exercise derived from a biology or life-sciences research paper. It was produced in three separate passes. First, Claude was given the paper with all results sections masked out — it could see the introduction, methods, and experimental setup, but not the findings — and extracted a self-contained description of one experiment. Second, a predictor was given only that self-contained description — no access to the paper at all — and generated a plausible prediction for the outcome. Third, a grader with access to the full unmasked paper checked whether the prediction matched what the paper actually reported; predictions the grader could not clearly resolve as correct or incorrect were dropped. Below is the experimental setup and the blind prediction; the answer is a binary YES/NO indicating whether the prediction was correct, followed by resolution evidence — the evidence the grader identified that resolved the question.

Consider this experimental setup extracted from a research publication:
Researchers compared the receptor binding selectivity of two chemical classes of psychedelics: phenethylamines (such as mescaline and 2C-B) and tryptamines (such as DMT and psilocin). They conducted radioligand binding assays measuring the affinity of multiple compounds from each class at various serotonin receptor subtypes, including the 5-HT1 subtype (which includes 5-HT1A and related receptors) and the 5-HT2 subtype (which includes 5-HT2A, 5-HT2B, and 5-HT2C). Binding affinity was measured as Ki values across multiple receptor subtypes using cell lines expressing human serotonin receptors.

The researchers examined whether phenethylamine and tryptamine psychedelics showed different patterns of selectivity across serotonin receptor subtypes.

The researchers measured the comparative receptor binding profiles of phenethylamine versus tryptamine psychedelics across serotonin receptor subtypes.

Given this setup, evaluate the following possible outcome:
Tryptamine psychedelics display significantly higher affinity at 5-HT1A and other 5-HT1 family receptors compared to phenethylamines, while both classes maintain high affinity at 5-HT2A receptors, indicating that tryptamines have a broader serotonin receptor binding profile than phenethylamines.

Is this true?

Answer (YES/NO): YES